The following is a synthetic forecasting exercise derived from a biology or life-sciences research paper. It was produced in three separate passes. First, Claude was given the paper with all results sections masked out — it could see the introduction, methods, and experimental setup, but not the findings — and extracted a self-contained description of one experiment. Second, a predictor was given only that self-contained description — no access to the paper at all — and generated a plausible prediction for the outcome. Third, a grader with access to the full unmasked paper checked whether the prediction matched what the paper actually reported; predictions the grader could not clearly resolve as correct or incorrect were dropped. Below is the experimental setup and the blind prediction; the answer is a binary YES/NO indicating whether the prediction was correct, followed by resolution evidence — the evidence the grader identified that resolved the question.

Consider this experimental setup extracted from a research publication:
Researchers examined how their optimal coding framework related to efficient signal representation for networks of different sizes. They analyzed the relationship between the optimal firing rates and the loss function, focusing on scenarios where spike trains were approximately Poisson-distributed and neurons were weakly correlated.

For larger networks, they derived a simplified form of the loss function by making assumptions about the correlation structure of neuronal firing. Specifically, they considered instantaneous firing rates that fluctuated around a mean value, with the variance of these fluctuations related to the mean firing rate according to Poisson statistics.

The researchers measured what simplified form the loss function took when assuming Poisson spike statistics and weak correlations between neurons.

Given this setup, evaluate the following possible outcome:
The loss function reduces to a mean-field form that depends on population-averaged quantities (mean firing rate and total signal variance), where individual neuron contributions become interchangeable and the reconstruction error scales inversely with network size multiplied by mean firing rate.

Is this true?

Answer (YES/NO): NO